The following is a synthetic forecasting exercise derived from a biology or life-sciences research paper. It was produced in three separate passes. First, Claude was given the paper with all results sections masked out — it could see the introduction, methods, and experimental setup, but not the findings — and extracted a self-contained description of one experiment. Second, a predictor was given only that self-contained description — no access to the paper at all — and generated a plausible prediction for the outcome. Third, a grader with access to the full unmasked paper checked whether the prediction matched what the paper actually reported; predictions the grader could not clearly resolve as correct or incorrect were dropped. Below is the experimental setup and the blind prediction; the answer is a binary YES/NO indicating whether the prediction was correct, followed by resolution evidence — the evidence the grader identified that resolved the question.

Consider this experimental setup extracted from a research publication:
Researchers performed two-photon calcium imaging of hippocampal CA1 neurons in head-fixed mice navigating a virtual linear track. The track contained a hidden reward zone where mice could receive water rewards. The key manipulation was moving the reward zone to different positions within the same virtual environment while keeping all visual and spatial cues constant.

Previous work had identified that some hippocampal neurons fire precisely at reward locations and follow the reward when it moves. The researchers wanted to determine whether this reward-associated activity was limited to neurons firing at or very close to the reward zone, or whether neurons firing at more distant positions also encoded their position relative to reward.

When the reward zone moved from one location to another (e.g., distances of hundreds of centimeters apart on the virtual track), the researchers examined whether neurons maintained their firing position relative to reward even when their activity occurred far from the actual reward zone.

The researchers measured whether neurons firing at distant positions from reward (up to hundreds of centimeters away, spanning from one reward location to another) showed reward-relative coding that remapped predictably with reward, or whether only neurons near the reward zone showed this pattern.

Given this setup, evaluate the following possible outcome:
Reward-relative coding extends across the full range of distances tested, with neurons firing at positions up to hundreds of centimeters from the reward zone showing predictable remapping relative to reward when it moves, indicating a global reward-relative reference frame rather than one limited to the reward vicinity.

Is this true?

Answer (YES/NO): YES